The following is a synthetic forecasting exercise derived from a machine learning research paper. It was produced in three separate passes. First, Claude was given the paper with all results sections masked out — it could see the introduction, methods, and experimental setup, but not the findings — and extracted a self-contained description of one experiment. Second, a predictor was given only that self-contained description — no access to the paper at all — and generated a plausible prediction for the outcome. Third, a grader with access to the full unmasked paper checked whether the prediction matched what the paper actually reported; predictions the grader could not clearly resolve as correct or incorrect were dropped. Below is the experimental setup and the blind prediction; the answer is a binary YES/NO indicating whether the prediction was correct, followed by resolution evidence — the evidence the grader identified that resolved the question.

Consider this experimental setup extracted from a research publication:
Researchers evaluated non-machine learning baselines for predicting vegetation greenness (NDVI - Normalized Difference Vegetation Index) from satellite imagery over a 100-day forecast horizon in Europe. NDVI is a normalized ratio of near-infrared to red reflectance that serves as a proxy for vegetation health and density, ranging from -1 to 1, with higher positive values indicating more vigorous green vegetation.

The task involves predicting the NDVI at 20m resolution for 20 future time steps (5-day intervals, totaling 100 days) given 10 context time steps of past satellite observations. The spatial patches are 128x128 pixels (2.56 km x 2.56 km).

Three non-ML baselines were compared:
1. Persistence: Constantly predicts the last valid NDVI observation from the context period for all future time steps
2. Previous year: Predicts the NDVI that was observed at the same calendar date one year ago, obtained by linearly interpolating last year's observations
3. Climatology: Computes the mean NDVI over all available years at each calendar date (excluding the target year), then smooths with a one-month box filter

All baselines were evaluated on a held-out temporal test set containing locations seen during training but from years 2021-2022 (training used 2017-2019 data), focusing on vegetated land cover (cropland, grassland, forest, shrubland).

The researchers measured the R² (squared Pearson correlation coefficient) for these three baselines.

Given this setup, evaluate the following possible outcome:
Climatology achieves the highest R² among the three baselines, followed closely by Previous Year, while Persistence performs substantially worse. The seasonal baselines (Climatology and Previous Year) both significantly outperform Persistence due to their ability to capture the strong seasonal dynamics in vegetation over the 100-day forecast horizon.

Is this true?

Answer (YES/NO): YES